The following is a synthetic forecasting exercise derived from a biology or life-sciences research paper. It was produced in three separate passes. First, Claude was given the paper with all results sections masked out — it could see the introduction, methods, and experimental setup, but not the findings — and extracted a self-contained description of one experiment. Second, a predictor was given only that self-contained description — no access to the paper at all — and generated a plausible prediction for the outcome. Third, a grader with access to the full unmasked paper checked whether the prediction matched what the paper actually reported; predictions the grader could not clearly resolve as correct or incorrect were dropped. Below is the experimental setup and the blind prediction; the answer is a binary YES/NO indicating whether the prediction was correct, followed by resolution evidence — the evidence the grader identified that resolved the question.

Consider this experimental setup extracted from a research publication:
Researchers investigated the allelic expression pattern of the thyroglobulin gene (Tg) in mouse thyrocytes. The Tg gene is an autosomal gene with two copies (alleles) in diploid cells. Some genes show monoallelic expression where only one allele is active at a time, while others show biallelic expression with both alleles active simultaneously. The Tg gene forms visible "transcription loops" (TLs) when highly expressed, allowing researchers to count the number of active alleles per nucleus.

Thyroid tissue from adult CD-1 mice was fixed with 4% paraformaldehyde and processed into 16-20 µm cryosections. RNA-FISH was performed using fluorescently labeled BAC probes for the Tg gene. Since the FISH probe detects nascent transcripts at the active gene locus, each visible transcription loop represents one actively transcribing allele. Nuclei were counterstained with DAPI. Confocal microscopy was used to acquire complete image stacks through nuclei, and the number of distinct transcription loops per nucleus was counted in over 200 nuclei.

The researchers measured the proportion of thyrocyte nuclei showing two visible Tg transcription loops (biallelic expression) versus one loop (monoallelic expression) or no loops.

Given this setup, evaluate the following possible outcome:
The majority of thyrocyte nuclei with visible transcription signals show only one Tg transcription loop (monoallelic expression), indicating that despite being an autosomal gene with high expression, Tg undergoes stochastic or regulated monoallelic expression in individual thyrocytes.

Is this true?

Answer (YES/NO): NO